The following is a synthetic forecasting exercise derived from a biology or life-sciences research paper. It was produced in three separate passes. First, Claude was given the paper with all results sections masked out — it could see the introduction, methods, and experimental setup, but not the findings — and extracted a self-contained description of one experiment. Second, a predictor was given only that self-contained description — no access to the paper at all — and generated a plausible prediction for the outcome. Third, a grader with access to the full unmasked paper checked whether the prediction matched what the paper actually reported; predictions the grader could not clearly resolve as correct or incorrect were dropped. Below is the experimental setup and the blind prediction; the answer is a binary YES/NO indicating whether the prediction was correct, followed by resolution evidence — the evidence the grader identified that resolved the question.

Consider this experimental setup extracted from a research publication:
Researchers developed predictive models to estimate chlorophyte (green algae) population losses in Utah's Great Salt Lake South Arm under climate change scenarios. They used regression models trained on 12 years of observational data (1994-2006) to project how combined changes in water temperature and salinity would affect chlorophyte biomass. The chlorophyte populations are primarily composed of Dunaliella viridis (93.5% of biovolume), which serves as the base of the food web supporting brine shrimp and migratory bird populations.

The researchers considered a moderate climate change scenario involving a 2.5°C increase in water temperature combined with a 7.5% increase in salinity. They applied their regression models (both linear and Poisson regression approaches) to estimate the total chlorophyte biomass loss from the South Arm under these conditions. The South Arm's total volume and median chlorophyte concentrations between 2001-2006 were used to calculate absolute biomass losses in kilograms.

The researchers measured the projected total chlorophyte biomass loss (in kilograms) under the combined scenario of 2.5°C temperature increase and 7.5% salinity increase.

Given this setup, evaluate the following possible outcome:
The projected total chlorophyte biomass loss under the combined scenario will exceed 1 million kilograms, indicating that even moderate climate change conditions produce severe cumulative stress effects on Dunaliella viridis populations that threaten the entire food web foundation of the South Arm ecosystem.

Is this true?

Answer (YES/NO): NO